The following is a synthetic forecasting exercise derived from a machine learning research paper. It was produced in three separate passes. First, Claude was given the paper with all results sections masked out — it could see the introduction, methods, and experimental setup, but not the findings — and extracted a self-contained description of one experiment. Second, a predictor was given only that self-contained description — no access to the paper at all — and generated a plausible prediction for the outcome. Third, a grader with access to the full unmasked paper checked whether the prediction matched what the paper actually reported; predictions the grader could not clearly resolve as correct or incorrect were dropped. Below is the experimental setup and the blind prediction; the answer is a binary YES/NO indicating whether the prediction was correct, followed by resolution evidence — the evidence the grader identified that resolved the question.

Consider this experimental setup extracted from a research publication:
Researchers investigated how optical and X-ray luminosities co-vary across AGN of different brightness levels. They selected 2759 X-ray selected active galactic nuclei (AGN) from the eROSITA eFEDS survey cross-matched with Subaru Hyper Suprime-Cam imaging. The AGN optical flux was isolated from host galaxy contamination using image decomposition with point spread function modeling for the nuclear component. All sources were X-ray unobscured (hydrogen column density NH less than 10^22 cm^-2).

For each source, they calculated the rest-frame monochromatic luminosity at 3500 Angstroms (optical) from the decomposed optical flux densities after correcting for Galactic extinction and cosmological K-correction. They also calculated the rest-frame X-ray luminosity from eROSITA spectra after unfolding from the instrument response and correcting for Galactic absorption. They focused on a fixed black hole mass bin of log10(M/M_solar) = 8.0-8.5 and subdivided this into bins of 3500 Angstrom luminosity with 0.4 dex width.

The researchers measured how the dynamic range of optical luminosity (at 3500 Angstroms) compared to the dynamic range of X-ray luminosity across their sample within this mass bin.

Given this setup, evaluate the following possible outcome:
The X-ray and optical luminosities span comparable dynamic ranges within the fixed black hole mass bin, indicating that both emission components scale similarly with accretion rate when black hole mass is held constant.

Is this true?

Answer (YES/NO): NO